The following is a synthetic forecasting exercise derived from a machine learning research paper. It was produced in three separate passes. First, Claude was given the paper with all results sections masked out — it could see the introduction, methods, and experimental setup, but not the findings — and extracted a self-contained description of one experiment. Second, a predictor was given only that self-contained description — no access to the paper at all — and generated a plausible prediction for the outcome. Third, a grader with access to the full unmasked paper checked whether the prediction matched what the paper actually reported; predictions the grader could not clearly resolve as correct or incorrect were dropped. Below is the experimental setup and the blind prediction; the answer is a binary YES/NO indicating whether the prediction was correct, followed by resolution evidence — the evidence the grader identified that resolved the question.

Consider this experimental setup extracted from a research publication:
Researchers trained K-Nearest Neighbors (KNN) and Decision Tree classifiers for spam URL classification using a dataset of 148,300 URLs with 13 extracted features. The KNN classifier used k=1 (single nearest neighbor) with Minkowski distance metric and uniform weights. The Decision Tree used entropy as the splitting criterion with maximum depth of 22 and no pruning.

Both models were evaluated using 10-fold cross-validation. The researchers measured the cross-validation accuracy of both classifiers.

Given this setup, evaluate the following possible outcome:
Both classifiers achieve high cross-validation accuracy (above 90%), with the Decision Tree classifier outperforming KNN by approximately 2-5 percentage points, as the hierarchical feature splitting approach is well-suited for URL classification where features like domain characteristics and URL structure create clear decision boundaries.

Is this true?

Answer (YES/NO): NO